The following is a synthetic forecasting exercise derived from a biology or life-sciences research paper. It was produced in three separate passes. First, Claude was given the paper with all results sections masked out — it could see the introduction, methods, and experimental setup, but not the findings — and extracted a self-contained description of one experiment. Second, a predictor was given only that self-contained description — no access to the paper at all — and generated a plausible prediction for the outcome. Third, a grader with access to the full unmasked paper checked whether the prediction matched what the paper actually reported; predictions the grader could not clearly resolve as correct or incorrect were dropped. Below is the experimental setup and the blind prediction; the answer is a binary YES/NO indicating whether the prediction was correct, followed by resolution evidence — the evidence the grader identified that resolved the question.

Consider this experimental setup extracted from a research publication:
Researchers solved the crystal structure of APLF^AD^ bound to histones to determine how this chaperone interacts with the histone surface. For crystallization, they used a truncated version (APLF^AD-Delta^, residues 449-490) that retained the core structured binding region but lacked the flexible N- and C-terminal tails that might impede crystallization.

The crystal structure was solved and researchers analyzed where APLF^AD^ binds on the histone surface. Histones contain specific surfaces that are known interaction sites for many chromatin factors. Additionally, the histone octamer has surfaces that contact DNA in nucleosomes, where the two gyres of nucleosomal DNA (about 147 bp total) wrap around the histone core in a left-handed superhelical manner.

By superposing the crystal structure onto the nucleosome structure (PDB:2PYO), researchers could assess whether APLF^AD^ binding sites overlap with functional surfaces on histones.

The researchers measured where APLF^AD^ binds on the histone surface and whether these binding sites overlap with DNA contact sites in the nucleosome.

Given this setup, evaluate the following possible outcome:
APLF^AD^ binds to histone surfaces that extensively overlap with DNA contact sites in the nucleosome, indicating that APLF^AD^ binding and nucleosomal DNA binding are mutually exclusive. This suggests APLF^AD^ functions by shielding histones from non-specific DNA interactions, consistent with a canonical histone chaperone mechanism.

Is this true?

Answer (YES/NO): YES